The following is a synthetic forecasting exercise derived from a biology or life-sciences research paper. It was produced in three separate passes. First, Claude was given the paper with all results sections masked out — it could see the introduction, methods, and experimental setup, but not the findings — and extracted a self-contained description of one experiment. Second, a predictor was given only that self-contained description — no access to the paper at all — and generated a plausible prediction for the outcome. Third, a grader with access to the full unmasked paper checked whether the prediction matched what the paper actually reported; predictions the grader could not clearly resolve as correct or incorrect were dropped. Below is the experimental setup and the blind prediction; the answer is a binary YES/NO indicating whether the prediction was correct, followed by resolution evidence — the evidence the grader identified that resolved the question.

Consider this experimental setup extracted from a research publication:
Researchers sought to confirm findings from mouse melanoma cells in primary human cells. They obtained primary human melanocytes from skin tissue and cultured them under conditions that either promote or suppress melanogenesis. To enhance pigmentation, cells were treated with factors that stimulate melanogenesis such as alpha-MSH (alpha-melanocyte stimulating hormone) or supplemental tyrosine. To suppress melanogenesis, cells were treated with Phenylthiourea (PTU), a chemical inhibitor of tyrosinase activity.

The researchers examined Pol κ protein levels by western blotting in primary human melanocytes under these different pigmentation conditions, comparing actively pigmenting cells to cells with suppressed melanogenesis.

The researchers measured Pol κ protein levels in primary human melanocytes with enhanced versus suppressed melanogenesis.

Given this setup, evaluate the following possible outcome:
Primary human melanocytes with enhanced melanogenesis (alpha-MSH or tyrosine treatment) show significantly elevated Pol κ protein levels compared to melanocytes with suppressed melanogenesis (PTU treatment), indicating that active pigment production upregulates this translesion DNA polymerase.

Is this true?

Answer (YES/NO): YES